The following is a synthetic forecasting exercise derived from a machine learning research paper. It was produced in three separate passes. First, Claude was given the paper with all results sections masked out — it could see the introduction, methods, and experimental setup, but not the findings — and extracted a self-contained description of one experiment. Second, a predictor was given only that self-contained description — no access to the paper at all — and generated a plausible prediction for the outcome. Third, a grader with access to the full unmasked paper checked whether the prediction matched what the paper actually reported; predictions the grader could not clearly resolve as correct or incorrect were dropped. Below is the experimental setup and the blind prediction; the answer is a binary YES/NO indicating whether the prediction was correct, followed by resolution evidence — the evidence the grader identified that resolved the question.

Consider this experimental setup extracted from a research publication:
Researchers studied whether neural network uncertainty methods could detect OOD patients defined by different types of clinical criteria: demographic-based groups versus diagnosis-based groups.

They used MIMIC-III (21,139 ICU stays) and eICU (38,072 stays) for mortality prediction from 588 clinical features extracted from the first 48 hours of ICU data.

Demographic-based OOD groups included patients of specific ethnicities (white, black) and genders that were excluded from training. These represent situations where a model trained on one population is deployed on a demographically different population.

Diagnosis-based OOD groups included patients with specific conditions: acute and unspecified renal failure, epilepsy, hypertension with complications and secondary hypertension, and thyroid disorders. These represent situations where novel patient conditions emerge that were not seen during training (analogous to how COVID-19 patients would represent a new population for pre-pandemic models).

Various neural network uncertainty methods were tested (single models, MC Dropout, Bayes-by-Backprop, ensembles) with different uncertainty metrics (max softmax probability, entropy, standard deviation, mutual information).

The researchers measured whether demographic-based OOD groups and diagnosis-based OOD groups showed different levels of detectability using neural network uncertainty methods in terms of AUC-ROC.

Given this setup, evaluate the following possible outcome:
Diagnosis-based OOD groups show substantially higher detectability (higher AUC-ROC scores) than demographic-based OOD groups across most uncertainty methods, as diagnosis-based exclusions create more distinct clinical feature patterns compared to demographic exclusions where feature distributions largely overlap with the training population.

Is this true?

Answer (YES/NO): NO